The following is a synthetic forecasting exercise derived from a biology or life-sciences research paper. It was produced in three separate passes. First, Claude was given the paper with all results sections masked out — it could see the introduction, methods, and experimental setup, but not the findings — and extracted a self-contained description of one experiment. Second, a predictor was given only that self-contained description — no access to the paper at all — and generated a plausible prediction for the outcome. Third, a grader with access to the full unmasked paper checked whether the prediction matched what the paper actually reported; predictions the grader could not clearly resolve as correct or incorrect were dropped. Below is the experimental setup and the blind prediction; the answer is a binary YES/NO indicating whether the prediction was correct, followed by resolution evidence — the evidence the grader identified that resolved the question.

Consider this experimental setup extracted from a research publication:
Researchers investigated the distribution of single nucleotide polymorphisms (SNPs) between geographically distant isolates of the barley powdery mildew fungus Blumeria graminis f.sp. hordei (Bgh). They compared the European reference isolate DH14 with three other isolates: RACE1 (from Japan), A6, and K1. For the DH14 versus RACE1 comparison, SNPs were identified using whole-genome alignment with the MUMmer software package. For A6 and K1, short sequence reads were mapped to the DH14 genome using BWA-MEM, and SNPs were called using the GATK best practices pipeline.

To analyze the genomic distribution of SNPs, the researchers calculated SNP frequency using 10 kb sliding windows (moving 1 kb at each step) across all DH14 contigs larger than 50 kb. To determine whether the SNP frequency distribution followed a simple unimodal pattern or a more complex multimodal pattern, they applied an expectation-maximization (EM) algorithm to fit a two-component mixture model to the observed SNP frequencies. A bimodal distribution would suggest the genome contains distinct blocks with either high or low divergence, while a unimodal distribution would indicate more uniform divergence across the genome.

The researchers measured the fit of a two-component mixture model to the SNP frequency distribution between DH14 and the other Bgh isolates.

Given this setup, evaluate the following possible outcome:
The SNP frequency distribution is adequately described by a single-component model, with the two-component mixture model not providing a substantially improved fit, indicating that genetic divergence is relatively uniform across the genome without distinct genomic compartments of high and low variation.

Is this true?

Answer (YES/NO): NO